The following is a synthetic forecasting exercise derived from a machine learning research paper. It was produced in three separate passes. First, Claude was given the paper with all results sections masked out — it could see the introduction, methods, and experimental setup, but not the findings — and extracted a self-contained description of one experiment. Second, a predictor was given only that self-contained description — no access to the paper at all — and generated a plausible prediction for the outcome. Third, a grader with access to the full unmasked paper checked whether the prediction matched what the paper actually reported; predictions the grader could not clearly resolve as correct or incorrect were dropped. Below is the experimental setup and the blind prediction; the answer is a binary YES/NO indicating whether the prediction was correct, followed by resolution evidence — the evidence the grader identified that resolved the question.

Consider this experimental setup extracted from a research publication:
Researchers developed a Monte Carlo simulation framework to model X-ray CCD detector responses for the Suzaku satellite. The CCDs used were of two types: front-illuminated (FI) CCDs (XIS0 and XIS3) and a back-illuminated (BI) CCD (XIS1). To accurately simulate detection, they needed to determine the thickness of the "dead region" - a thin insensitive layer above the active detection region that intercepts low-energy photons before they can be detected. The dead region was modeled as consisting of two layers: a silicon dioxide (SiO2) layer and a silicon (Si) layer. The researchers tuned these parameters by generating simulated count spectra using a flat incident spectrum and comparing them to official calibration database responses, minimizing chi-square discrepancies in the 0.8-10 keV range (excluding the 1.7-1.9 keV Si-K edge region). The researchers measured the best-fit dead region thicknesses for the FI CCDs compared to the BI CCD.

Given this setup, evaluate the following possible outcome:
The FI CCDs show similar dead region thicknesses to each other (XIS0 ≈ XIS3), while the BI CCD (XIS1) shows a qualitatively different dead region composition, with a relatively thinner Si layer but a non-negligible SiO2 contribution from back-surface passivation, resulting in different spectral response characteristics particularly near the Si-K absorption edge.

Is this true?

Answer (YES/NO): NO